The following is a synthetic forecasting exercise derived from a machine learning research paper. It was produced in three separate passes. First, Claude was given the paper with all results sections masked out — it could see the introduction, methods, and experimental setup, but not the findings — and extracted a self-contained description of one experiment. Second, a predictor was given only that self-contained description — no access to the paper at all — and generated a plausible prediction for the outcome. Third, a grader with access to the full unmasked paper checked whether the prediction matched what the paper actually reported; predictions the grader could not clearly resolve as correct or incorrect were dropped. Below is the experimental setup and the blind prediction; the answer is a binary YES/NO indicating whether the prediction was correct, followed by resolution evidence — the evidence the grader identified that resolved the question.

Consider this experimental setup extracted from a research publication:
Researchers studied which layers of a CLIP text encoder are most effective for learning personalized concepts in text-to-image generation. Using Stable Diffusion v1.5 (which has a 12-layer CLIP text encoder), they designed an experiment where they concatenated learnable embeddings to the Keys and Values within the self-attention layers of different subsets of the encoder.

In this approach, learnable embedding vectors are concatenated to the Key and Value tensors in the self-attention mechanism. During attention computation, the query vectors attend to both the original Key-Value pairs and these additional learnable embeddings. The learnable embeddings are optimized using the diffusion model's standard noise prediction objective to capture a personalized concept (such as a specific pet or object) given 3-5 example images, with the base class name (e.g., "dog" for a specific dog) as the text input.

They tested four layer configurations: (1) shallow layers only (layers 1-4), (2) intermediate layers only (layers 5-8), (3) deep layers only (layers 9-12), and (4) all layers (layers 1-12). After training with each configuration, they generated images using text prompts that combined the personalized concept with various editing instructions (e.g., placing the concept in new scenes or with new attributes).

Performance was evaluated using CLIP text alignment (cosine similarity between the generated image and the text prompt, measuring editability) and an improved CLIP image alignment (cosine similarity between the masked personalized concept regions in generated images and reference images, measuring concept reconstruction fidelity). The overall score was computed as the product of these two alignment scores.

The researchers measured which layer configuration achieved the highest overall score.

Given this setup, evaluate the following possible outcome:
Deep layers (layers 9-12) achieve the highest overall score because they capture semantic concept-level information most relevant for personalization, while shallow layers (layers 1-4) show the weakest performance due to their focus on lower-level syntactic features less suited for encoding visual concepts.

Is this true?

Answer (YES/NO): YES